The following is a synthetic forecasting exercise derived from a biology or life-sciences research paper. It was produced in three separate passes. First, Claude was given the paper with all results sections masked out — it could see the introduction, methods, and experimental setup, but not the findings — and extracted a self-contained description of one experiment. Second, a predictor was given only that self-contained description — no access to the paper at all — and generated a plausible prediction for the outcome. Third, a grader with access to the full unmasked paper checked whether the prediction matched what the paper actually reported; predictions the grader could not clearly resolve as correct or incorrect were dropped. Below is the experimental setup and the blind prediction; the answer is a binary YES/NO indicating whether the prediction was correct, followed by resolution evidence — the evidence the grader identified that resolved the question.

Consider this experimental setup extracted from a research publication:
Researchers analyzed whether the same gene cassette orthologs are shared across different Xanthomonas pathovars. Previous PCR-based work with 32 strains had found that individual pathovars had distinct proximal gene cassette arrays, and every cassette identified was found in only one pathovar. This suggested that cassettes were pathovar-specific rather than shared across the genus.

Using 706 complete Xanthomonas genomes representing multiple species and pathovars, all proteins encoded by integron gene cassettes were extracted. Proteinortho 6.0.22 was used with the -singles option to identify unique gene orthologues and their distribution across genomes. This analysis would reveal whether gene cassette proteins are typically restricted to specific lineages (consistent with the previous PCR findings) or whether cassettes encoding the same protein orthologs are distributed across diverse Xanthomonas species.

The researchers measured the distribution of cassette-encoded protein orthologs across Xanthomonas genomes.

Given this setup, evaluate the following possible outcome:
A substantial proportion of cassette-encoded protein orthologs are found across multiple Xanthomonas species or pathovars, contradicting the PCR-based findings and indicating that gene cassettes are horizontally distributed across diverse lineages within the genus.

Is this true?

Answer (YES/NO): NO